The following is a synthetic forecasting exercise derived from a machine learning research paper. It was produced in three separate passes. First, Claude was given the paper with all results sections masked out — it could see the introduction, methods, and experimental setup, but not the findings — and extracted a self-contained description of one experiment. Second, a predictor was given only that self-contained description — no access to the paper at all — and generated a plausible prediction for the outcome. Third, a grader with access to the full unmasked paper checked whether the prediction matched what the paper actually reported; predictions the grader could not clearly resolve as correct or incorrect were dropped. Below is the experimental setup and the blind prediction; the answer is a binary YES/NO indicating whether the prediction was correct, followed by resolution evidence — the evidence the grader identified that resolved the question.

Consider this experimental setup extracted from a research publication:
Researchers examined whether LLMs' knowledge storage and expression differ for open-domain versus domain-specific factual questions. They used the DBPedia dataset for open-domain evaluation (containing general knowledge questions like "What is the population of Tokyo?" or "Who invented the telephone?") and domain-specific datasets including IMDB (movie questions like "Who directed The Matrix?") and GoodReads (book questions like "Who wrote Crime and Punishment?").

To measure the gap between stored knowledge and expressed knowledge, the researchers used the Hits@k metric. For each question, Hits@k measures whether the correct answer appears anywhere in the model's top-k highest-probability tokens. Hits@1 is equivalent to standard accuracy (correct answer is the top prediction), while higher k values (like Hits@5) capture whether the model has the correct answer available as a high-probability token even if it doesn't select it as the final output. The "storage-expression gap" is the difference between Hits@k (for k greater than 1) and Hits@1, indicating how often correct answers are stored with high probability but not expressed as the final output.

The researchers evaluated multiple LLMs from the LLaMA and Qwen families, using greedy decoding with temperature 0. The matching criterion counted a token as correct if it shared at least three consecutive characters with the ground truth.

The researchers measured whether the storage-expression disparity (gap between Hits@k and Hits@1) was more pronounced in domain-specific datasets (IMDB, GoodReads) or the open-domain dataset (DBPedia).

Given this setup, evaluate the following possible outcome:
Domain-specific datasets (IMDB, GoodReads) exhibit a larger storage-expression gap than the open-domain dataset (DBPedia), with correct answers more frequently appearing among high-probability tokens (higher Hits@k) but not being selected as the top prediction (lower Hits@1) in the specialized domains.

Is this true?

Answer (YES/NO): NO